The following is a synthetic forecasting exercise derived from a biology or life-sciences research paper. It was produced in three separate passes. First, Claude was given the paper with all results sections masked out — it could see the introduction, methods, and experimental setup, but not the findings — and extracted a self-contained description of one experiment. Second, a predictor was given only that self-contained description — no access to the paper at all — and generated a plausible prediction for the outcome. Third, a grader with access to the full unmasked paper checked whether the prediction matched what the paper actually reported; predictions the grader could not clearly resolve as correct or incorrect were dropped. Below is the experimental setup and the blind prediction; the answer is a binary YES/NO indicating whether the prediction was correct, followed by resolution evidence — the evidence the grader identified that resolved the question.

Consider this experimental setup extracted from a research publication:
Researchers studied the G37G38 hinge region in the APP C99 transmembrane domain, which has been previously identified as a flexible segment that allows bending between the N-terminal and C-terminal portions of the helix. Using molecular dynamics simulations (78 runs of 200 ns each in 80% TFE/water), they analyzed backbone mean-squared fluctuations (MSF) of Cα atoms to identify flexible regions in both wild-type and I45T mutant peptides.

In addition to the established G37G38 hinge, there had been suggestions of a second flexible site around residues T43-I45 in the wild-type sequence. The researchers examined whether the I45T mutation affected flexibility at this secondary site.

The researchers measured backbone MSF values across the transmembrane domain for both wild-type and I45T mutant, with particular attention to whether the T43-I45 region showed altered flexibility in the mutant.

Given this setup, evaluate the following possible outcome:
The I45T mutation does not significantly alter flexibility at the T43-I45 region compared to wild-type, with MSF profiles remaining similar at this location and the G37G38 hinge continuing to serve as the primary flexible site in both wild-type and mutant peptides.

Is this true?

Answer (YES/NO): NO